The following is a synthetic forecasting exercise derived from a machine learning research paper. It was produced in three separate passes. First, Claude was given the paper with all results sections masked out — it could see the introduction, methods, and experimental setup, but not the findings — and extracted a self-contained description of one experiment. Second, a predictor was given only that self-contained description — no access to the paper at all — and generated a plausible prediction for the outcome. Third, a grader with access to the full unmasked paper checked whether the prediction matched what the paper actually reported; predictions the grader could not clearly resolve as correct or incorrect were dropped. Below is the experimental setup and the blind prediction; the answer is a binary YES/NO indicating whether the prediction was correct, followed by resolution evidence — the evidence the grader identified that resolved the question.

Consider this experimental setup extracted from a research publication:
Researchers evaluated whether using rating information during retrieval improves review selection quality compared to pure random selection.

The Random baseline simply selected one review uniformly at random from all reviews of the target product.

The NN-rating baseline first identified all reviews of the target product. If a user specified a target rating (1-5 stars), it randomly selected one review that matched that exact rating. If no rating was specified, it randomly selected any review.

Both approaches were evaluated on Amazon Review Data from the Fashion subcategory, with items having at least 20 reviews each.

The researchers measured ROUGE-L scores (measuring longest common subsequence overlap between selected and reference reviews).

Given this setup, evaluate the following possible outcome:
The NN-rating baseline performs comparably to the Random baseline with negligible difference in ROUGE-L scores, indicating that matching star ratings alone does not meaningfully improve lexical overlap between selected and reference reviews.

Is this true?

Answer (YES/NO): YES